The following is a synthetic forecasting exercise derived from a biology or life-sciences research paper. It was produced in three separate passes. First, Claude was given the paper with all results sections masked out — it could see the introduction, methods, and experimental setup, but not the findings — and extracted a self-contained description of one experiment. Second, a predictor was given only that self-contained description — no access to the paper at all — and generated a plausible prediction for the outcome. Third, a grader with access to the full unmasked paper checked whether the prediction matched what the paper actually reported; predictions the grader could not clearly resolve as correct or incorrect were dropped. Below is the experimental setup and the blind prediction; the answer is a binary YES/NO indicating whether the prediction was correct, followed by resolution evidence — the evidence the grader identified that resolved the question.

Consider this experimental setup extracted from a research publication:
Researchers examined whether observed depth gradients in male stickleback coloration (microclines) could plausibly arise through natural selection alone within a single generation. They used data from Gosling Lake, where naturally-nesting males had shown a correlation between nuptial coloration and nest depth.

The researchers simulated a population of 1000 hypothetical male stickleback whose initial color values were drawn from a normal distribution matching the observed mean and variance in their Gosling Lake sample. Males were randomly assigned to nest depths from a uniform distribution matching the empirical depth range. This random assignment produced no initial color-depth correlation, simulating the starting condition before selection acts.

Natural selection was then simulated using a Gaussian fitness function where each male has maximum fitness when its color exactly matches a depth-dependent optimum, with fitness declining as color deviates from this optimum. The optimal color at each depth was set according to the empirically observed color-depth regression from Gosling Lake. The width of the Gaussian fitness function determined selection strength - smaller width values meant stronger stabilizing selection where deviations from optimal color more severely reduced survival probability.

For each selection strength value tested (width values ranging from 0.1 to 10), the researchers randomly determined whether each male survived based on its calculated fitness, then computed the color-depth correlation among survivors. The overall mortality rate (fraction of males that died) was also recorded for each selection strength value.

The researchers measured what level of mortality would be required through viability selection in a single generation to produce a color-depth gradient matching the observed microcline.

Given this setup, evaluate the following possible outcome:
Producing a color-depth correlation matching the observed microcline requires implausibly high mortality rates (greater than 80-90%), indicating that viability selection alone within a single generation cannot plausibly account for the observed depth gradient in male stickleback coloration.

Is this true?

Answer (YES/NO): NO